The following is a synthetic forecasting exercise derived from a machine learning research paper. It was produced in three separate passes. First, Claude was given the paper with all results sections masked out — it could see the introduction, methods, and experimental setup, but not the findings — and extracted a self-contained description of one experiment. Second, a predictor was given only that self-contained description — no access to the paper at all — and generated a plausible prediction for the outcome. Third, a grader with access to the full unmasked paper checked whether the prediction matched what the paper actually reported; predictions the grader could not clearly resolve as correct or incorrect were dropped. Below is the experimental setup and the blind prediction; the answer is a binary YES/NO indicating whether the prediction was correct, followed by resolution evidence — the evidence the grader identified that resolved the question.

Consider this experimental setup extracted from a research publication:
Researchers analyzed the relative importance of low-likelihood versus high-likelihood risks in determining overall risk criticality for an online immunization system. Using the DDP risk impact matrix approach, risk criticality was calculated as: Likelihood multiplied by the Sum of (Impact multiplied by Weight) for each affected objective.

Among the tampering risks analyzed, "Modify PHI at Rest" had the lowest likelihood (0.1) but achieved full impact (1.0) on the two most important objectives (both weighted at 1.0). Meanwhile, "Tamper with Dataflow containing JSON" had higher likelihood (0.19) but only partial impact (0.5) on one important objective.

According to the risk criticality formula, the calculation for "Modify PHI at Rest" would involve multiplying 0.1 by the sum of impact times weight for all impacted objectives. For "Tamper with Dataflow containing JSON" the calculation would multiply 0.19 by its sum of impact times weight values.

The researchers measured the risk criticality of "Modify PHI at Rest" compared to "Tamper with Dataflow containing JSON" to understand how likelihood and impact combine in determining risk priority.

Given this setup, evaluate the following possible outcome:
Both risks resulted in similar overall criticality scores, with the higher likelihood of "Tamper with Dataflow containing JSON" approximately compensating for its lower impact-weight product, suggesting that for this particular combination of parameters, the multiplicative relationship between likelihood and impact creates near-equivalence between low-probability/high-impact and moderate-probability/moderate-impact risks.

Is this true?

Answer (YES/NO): NO